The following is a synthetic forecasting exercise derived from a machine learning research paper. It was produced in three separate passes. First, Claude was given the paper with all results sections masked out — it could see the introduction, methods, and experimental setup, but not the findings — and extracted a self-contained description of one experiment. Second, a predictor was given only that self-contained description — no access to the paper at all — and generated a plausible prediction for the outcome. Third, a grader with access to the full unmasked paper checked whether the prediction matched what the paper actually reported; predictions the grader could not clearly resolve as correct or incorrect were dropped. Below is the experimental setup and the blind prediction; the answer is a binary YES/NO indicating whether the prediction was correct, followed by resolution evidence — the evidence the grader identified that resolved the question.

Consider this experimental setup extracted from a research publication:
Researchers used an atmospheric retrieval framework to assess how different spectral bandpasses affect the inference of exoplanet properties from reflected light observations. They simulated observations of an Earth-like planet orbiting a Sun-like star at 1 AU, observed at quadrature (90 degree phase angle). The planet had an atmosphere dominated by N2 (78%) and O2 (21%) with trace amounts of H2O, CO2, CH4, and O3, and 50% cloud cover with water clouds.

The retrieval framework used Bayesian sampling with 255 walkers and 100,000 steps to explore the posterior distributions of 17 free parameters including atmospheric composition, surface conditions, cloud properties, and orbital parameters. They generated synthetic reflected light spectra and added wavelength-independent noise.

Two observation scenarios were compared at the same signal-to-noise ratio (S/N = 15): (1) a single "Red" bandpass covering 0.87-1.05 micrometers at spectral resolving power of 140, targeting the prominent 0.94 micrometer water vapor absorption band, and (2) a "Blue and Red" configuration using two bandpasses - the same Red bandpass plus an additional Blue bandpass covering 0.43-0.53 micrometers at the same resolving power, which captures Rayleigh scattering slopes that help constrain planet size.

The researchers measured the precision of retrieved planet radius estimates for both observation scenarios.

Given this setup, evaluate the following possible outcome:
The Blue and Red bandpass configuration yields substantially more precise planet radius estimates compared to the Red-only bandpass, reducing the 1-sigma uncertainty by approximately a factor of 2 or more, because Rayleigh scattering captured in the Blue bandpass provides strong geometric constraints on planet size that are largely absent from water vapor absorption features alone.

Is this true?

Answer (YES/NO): NO